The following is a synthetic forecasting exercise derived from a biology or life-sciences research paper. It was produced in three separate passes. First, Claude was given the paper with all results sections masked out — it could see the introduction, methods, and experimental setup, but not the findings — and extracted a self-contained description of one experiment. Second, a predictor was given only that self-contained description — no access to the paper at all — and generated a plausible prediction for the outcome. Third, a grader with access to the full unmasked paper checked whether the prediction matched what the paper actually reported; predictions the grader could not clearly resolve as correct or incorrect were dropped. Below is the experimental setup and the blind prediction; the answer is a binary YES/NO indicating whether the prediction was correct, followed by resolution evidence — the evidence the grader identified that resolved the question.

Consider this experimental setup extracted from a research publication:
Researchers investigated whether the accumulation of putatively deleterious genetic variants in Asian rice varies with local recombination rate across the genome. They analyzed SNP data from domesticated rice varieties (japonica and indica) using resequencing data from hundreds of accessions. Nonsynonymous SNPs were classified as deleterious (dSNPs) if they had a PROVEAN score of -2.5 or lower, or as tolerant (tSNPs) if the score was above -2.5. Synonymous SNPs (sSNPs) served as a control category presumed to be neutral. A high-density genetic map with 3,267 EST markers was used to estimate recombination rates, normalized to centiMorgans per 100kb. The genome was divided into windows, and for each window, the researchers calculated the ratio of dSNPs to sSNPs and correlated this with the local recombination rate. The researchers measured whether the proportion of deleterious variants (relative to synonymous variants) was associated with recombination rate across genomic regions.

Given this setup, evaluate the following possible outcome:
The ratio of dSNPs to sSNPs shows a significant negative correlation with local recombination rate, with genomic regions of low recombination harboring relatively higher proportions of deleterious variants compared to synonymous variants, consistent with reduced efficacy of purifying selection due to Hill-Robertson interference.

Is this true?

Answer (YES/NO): NO